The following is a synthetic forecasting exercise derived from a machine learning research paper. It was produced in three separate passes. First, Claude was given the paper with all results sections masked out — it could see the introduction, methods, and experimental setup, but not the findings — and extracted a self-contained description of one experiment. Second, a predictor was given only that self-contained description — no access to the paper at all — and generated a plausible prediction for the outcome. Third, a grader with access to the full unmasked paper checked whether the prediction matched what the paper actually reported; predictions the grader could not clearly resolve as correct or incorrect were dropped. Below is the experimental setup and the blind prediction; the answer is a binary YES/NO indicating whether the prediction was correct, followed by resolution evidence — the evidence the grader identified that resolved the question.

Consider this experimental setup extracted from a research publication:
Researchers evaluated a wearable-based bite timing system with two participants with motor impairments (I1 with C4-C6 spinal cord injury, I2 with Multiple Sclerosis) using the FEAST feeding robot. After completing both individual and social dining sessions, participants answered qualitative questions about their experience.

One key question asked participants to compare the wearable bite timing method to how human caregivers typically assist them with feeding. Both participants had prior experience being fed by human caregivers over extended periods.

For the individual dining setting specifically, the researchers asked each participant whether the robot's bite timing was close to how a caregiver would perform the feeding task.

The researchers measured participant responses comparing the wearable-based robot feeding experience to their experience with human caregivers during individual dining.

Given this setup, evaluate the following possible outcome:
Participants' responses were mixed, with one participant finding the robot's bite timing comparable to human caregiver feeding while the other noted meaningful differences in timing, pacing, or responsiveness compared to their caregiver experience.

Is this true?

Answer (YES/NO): YES